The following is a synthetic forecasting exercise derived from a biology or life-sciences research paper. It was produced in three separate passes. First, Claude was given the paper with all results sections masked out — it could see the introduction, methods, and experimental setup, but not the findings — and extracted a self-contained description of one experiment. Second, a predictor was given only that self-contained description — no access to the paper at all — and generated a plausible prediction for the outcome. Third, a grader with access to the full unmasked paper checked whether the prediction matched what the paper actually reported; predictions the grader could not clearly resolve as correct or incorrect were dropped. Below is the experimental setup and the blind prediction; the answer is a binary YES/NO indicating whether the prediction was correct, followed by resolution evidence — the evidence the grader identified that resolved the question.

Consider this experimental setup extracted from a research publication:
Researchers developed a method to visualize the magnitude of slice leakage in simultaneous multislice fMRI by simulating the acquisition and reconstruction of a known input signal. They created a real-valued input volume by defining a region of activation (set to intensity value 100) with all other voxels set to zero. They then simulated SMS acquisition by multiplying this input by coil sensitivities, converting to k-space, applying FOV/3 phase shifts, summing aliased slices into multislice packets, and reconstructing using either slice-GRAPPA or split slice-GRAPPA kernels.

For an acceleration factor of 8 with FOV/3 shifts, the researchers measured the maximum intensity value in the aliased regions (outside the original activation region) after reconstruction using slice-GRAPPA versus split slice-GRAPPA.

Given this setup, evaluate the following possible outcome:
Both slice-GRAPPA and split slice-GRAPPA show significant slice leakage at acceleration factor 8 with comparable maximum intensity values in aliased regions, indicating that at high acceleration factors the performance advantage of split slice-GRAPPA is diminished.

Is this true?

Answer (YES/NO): NO